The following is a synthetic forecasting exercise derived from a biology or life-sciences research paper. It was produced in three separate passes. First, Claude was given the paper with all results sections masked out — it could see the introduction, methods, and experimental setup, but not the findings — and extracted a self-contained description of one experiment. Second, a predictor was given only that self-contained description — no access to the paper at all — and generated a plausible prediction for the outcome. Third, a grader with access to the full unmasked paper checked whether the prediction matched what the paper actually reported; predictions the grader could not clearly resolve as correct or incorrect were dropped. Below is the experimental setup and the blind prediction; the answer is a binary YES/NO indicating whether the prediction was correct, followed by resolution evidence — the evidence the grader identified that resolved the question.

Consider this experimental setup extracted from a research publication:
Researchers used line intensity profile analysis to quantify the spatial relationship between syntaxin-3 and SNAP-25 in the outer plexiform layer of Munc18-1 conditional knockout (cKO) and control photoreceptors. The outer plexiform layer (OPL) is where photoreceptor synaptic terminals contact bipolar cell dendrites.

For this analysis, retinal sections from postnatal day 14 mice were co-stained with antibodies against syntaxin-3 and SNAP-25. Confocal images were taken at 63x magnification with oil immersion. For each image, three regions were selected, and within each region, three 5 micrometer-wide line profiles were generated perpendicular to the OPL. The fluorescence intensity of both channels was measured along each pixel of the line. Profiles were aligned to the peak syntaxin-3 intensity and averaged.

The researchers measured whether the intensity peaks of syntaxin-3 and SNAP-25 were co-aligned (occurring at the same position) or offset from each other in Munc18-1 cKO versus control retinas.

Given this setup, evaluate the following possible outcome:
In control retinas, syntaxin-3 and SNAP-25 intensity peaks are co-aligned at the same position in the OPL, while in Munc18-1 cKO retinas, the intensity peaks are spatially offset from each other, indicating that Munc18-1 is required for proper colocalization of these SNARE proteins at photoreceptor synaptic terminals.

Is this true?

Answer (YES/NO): YES